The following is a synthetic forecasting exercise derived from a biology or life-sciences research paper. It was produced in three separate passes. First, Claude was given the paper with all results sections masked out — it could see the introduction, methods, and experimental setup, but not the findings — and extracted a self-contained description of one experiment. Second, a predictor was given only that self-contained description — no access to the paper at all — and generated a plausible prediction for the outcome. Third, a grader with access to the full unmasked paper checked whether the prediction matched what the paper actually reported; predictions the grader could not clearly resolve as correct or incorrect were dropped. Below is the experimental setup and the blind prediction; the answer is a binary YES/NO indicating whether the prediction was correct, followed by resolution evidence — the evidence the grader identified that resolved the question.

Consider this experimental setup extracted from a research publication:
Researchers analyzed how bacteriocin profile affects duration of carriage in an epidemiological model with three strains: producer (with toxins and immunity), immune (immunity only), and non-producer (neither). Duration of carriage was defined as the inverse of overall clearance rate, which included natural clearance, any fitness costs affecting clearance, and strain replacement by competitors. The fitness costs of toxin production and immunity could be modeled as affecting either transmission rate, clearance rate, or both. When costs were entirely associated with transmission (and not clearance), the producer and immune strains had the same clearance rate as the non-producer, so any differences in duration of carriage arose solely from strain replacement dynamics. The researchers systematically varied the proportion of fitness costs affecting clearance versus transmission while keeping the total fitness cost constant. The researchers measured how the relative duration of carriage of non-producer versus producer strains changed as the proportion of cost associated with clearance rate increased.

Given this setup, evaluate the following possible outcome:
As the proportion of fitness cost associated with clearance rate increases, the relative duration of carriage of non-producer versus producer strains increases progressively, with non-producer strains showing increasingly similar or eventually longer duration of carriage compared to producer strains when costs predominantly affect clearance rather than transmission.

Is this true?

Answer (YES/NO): YES